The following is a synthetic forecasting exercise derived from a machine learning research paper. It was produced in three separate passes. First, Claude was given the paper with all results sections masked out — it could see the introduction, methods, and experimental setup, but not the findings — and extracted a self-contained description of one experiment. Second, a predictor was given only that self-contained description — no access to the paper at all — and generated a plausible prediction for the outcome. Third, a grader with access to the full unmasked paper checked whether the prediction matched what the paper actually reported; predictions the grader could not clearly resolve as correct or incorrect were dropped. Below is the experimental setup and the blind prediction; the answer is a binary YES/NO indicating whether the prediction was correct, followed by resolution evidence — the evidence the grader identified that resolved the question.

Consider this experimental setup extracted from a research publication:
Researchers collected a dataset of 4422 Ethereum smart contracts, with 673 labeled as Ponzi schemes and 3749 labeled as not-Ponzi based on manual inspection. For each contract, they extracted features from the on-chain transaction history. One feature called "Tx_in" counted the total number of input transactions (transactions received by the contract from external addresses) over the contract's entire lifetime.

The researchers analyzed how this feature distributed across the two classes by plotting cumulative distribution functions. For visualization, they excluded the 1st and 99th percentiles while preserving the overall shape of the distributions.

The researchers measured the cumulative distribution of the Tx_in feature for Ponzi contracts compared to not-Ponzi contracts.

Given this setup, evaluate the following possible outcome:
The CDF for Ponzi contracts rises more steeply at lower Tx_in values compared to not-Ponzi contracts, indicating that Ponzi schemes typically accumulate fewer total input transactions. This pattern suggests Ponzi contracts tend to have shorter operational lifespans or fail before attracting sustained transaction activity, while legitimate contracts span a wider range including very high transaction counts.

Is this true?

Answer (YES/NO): YES